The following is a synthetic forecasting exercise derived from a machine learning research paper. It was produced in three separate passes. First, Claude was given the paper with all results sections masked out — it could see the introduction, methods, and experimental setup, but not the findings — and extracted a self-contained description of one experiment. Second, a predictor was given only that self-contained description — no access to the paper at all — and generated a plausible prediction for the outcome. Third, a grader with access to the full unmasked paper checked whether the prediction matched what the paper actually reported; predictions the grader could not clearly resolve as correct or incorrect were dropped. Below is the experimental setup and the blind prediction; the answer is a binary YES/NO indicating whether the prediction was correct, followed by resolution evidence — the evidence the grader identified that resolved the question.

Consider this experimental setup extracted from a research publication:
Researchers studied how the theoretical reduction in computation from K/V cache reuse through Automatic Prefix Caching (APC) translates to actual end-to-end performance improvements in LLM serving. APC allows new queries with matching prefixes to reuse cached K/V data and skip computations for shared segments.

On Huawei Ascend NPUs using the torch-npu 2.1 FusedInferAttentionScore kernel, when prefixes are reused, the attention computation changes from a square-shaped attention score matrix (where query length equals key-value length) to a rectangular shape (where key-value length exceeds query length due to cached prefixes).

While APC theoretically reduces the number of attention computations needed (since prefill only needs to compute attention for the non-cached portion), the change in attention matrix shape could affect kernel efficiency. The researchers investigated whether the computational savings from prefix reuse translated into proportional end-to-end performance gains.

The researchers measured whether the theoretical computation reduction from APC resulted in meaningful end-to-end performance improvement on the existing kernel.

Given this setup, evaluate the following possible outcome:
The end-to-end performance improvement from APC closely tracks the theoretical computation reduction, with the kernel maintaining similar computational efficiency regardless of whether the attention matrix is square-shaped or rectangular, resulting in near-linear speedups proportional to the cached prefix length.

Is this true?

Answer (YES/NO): NO